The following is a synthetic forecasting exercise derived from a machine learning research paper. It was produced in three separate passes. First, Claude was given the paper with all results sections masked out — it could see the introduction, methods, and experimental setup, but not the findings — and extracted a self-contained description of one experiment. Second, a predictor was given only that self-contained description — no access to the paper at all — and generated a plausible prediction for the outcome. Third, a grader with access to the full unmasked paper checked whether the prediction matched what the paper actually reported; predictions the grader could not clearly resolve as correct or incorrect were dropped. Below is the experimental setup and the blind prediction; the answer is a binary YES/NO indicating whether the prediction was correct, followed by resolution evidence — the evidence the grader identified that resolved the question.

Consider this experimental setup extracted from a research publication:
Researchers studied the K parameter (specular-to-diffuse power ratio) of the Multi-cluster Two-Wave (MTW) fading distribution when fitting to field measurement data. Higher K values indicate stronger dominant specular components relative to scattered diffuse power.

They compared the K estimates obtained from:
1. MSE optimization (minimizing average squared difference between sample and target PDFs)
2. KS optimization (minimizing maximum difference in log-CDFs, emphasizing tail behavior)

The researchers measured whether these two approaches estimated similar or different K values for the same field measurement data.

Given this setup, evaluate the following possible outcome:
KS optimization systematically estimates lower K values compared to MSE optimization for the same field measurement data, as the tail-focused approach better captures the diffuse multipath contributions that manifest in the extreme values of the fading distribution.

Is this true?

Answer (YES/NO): NO